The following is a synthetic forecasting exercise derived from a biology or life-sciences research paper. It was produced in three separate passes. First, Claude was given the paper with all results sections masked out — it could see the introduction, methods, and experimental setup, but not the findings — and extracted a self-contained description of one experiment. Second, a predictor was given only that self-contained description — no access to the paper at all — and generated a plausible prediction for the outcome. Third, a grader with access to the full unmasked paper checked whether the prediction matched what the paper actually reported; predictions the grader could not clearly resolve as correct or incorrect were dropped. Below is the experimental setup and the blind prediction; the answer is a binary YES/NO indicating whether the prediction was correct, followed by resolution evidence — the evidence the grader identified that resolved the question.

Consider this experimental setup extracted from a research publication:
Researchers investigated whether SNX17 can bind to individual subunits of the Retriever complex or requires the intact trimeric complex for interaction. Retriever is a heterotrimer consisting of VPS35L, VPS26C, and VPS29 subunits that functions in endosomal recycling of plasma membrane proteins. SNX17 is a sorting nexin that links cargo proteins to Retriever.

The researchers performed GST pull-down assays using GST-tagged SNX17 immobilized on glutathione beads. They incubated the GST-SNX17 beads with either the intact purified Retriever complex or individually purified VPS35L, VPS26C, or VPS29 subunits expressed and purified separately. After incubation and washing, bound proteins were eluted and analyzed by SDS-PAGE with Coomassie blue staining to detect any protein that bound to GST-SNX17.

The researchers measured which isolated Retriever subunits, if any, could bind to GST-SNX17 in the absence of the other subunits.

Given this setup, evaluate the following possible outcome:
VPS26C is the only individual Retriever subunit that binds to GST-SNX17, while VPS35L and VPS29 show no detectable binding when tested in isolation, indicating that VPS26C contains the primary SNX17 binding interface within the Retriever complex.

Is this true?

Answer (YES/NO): NO